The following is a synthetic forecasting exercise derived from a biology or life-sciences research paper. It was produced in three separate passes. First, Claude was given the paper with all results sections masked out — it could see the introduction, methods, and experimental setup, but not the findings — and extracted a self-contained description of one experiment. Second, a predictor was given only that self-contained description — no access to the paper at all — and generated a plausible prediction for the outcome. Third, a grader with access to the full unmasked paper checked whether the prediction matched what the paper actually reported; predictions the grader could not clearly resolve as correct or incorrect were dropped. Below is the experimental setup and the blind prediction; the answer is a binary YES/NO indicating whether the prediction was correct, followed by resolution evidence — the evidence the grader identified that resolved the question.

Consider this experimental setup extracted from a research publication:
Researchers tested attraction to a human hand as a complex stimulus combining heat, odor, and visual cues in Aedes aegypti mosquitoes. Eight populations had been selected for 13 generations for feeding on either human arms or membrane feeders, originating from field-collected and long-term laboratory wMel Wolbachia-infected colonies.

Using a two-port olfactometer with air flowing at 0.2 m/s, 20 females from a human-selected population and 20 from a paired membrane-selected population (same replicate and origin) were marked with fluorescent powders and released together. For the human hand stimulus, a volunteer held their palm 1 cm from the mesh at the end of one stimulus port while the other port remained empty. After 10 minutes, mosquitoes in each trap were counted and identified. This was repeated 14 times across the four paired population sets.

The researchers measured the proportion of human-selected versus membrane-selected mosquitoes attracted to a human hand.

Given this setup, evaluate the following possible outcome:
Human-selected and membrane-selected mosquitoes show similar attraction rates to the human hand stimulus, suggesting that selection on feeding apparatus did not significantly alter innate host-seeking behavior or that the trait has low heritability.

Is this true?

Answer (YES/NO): NO